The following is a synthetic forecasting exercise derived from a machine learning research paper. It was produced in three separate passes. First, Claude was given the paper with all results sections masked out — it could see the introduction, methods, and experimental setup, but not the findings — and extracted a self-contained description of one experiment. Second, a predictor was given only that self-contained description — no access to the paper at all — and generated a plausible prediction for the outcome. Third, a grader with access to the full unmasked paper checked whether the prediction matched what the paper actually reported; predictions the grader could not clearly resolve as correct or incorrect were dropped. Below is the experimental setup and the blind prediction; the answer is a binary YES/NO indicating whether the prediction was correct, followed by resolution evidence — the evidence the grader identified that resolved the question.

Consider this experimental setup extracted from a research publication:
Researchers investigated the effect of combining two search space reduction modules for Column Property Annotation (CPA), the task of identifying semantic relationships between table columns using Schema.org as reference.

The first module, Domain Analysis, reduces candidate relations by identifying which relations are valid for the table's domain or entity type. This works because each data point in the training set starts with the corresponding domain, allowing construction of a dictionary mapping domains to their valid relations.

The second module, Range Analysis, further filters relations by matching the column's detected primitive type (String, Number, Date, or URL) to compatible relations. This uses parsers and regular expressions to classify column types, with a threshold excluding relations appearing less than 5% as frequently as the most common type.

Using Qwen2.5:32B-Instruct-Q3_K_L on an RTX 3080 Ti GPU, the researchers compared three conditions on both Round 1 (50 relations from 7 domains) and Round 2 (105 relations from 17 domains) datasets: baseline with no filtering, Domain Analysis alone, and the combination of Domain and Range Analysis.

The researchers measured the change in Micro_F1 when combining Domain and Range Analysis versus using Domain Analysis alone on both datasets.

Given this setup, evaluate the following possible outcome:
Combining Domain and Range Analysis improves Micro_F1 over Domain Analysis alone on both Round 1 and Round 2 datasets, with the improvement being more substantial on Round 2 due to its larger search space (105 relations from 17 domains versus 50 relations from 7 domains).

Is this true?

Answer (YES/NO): YES